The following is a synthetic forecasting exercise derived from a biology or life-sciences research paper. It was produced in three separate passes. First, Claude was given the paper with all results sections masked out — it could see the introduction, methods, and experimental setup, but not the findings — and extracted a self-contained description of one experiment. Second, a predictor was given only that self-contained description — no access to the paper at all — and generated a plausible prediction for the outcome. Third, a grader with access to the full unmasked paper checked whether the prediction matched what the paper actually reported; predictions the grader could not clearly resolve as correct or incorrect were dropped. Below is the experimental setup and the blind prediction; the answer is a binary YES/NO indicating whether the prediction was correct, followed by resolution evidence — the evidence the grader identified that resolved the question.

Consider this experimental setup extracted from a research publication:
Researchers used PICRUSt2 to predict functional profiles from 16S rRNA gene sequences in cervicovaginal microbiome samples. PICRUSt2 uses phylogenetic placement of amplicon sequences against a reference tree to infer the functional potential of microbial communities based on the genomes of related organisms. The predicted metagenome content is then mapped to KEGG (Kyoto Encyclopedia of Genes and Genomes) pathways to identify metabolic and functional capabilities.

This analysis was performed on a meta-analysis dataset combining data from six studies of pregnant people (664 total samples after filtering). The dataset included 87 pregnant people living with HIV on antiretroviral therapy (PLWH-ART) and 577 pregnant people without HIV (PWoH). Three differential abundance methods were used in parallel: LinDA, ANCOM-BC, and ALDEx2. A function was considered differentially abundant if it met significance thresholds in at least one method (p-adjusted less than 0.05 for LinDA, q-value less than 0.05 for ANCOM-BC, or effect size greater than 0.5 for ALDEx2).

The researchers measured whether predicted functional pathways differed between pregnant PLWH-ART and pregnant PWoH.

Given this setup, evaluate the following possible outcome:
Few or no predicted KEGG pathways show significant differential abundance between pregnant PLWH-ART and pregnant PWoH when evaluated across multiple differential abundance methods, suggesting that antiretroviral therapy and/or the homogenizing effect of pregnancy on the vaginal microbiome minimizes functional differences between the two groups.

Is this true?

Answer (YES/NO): NO